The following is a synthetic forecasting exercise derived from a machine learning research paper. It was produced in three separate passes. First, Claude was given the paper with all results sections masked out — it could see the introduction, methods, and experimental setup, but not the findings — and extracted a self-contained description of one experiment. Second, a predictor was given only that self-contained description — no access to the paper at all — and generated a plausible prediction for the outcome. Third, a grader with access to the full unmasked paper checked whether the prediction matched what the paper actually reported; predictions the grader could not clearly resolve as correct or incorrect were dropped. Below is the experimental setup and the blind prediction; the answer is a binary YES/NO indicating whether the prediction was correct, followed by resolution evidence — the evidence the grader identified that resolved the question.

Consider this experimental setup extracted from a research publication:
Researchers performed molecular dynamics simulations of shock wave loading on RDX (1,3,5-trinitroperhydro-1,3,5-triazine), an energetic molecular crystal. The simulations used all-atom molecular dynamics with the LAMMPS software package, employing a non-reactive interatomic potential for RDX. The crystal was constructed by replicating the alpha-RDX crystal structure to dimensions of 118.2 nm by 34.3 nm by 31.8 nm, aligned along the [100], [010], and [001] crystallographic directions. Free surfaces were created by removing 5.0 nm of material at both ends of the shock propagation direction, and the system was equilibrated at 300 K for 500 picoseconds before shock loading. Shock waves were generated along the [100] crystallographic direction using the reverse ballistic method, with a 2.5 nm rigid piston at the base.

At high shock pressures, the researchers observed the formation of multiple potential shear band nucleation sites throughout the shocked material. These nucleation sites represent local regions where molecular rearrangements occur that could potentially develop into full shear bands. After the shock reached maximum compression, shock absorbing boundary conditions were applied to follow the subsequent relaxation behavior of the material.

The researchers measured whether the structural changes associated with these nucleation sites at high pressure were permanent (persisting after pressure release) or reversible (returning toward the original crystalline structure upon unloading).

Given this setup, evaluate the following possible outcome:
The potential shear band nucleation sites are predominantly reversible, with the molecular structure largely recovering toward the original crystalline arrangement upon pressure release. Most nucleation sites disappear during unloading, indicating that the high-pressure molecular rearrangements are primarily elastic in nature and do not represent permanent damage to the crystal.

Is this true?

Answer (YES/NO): YES